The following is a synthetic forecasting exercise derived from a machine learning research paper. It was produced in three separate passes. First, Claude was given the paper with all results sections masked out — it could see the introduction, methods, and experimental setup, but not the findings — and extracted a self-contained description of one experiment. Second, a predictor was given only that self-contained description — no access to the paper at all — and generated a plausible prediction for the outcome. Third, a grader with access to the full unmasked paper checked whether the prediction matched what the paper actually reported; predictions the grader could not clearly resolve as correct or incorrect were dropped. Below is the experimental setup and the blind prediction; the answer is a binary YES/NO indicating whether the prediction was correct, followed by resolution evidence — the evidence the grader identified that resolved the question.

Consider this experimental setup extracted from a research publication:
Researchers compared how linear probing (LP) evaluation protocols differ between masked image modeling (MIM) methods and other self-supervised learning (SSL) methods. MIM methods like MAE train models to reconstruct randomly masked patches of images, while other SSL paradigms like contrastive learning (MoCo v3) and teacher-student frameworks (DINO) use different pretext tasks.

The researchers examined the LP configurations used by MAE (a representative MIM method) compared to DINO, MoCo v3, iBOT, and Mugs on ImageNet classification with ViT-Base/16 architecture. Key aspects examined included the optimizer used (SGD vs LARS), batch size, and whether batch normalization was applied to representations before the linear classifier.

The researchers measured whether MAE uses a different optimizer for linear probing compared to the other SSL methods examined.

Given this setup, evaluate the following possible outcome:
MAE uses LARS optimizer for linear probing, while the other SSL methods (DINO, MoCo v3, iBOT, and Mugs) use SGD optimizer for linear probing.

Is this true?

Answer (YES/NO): YES